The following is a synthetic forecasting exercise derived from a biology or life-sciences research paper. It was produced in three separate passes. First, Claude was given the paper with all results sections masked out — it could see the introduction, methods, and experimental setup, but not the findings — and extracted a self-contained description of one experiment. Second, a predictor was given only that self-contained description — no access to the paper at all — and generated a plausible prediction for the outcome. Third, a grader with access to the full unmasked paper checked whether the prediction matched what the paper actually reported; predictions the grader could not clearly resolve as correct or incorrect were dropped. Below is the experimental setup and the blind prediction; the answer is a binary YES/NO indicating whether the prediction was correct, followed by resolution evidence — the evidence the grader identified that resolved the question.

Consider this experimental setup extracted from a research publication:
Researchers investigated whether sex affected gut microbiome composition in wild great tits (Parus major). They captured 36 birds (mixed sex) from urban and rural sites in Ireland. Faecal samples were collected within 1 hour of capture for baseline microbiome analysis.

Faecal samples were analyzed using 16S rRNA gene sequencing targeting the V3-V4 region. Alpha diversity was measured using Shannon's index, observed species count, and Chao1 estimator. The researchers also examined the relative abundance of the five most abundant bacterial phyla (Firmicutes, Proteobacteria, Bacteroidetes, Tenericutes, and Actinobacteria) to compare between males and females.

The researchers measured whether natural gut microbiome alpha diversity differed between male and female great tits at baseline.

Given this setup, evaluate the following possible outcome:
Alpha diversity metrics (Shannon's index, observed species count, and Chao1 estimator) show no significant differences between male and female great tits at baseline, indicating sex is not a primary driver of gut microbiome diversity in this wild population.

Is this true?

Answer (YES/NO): YES